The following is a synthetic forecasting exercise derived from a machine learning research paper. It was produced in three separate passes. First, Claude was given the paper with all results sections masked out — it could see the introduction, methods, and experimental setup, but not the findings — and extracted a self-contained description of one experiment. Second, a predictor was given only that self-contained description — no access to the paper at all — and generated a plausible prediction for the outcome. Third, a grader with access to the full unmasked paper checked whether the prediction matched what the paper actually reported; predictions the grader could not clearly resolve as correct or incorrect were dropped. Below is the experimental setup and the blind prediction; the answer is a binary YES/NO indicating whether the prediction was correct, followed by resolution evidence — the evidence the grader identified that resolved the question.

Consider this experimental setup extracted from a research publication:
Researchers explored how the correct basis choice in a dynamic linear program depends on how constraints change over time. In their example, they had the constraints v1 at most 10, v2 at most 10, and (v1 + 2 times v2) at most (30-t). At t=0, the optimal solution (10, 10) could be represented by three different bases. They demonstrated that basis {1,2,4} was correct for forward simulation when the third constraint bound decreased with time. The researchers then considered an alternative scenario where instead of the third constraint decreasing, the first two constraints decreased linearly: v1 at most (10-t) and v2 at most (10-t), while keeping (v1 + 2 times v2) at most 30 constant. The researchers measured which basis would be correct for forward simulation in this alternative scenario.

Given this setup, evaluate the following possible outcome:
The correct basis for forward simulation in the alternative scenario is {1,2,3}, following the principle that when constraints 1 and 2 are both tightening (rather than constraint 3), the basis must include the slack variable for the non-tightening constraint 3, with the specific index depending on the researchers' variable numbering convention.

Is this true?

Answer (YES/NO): NO